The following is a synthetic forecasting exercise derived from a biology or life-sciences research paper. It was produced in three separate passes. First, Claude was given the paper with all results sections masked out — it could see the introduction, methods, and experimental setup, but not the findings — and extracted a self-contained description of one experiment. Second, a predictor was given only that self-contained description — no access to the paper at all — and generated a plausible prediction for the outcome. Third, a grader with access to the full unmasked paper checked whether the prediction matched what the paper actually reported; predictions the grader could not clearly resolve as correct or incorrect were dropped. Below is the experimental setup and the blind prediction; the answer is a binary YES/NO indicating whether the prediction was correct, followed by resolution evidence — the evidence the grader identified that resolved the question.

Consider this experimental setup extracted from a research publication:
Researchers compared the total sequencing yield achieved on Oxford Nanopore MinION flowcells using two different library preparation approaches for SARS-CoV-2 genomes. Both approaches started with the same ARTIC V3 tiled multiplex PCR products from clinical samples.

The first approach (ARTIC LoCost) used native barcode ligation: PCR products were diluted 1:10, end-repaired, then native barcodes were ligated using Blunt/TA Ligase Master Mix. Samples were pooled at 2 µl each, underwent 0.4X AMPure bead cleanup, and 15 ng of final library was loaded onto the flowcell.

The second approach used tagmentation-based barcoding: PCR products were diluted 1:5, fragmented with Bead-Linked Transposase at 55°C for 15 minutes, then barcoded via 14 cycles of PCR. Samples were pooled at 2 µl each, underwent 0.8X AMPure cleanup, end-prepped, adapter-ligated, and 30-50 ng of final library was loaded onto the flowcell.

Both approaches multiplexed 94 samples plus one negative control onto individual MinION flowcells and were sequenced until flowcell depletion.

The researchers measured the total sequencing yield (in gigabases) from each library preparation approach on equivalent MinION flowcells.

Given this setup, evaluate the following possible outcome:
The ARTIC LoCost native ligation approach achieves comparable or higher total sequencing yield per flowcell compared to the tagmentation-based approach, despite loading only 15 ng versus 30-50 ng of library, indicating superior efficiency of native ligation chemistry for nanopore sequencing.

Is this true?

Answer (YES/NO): NO